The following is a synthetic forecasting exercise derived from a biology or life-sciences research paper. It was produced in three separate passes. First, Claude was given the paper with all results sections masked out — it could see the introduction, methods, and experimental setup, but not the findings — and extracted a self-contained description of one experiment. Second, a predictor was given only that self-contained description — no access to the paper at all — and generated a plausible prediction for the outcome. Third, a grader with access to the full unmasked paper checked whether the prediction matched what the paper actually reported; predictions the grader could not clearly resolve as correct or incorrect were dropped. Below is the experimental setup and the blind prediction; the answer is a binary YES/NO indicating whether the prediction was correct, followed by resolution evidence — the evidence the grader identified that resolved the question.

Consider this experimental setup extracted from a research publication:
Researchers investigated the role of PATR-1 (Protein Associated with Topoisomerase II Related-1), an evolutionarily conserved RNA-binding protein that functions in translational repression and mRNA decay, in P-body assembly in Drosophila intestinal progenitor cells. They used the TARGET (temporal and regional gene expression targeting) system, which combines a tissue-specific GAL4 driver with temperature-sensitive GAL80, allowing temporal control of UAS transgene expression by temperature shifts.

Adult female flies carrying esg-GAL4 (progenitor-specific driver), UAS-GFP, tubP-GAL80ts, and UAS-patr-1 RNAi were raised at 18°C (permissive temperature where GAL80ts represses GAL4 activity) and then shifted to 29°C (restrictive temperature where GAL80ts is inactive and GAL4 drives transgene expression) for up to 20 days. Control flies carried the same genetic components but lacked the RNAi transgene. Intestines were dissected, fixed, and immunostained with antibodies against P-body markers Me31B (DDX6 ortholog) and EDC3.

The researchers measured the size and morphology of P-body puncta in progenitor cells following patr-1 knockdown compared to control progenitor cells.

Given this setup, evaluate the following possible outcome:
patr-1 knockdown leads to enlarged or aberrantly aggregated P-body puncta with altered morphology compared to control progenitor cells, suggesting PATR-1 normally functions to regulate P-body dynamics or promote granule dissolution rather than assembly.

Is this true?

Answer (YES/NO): NO